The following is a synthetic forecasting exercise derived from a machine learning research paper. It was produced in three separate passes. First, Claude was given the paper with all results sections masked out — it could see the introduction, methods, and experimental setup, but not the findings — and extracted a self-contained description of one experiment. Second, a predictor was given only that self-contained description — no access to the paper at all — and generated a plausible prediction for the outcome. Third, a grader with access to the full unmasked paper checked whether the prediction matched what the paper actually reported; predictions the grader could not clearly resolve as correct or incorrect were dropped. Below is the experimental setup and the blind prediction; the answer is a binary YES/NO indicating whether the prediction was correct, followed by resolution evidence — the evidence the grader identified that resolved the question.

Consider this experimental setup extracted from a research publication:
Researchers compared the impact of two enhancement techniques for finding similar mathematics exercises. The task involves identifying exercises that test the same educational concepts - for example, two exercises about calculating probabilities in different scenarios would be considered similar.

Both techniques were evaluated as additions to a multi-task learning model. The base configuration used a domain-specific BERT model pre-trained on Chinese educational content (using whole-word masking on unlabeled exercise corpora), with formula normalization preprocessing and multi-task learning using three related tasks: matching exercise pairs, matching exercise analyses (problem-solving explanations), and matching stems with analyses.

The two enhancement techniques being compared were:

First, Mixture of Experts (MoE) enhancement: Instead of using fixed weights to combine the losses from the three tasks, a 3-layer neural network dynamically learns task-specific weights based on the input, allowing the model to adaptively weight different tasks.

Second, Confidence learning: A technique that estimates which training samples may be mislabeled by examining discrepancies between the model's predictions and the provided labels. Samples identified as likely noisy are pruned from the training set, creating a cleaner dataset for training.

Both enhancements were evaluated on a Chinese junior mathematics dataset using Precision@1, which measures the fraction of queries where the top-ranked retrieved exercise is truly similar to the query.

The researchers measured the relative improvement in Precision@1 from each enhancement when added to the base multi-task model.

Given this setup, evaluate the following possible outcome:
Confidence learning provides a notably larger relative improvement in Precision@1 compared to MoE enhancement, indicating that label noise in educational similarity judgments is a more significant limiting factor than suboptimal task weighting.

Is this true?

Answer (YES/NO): NO